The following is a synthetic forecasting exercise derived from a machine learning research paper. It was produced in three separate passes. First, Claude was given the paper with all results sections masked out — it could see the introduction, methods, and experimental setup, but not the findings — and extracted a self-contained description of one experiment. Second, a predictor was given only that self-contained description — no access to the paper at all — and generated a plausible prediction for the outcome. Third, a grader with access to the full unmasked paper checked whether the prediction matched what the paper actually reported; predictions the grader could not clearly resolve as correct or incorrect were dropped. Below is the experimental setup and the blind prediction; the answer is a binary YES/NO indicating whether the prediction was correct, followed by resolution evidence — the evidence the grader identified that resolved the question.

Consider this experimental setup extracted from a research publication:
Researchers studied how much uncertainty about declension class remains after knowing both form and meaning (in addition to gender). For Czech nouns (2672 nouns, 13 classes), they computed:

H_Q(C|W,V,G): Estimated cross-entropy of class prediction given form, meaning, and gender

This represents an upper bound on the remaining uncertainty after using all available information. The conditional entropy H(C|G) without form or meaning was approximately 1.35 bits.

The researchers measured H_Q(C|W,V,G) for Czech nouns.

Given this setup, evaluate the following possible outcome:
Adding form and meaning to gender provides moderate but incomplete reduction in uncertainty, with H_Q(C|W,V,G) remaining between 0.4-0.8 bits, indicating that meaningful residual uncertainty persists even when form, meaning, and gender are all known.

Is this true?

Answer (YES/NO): NO